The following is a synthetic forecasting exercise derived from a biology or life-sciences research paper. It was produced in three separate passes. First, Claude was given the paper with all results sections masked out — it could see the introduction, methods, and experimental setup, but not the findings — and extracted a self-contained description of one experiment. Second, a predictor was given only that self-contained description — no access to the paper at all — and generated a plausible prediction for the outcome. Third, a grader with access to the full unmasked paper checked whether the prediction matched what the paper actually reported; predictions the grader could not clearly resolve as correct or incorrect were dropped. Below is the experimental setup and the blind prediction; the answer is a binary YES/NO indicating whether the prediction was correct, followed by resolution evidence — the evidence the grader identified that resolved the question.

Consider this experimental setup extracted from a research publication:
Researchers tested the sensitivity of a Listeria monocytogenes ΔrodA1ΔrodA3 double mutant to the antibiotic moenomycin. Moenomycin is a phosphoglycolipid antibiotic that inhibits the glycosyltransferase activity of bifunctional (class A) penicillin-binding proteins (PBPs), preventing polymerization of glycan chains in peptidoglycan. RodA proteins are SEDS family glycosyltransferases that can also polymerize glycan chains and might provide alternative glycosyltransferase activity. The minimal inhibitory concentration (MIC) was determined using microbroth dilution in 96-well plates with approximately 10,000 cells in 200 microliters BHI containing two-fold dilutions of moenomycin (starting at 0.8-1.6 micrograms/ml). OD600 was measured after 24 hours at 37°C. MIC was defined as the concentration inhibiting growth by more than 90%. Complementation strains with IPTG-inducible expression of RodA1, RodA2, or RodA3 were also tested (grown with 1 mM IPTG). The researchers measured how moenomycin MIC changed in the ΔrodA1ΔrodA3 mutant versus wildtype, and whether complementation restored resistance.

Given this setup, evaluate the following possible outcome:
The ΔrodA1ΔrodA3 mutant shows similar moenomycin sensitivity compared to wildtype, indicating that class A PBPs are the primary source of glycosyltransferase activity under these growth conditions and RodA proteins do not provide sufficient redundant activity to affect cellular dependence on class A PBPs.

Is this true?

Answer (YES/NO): NO